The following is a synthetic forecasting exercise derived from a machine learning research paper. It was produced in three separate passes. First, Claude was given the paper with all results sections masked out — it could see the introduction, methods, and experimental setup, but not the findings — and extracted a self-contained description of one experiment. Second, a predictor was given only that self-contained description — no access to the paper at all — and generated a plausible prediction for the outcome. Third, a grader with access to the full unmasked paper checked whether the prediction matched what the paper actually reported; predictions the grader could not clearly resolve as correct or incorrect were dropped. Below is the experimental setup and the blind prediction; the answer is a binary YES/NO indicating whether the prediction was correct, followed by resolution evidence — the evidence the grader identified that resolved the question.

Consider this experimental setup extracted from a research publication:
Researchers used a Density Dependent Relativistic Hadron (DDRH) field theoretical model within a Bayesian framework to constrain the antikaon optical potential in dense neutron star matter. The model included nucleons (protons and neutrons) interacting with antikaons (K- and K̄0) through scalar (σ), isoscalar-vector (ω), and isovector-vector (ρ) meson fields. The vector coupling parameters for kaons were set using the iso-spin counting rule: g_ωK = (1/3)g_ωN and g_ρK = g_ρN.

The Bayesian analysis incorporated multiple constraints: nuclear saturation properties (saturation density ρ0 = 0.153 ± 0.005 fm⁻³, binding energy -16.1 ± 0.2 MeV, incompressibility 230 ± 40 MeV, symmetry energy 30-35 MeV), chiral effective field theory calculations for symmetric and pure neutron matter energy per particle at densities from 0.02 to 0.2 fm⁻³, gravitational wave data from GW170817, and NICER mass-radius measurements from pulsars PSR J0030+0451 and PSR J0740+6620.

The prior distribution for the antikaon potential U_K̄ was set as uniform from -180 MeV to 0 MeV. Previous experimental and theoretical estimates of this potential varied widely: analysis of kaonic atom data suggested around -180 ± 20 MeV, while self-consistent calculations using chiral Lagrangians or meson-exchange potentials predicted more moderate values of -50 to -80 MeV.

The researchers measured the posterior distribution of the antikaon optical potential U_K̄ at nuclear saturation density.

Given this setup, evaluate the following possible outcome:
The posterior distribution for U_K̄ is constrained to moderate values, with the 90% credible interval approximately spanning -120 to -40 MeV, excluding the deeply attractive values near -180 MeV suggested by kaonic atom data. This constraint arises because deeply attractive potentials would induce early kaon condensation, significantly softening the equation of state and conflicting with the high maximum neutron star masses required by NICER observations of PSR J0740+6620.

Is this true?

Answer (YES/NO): NO